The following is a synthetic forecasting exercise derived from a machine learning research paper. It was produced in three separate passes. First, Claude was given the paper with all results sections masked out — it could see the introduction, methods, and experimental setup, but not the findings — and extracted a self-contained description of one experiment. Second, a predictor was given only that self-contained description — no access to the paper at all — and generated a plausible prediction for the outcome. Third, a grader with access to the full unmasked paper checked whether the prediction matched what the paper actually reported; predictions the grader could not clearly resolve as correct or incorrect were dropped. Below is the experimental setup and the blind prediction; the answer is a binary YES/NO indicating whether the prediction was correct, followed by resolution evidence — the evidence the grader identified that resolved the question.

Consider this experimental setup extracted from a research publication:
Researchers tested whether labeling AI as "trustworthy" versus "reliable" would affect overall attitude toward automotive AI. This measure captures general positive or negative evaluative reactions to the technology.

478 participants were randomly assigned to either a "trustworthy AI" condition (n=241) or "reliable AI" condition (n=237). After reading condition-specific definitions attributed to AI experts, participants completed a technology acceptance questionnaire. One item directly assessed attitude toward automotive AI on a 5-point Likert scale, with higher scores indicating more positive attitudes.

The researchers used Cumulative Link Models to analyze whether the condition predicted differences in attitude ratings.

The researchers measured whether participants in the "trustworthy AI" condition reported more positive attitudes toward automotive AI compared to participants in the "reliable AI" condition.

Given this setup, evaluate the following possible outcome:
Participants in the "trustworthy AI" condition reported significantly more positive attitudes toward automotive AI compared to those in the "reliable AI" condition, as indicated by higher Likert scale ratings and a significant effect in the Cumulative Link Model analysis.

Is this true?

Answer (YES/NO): NO